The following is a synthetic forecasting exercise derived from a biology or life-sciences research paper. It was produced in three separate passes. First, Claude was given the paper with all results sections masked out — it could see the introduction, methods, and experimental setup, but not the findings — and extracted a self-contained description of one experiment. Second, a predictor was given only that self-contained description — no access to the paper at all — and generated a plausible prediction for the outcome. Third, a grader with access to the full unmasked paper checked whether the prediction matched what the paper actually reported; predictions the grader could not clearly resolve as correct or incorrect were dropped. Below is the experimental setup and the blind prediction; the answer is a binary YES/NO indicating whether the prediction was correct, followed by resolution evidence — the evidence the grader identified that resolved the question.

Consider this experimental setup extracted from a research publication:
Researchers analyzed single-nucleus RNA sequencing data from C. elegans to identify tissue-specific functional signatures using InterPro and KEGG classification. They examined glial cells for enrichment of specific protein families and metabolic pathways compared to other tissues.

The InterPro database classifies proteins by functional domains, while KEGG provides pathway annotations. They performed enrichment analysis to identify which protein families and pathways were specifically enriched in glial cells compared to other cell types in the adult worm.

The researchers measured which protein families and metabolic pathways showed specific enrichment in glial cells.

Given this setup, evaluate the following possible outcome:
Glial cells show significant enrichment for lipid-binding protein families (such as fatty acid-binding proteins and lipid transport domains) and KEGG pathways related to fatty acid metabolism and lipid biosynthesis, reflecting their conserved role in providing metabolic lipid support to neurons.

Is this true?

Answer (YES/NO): NO